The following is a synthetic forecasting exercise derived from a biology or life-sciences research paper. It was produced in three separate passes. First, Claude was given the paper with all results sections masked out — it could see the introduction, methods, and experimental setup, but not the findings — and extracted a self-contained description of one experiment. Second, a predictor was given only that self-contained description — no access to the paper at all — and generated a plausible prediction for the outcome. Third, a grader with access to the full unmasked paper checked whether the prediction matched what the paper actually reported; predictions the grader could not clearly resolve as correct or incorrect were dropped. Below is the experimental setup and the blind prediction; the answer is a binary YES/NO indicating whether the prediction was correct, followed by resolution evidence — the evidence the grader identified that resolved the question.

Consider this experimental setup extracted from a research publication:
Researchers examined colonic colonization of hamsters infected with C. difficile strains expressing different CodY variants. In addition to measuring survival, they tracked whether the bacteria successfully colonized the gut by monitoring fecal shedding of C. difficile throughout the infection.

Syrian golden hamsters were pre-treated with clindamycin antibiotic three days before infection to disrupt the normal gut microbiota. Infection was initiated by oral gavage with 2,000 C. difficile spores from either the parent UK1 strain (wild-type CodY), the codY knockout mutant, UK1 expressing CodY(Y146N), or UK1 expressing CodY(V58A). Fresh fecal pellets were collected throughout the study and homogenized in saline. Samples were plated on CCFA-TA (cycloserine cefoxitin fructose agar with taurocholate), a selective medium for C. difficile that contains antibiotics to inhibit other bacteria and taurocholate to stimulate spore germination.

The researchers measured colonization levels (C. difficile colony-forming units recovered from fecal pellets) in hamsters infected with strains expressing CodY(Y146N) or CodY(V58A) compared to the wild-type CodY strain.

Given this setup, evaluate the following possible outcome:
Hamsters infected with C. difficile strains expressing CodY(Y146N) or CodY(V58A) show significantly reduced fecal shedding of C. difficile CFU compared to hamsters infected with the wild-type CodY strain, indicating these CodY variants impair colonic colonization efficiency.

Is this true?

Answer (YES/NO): NO